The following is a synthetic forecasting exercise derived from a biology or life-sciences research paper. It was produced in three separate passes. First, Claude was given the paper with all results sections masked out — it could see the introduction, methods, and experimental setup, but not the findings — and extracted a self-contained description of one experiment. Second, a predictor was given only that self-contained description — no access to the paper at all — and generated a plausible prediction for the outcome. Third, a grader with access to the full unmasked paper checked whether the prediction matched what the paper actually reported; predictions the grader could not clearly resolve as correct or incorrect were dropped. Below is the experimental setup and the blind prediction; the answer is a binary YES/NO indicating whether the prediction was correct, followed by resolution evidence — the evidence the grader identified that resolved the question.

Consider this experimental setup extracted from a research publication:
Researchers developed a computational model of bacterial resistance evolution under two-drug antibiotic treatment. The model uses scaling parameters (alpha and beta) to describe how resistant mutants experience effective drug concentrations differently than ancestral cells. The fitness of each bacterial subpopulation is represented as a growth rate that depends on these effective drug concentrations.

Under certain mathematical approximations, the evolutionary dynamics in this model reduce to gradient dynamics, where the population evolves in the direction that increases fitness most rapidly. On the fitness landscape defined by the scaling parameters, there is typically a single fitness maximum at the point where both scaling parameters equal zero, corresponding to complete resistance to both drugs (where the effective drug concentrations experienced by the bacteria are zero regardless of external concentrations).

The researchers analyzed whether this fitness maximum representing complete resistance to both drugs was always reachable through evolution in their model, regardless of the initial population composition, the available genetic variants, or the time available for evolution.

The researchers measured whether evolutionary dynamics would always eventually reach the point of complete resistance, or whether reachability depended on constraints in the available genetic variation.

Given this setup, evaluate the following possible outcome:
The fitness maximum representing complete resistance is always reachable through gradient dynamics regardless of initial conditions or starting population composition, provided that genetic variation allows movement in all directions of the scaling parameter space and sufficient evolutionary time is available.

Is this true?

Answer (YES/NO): NO